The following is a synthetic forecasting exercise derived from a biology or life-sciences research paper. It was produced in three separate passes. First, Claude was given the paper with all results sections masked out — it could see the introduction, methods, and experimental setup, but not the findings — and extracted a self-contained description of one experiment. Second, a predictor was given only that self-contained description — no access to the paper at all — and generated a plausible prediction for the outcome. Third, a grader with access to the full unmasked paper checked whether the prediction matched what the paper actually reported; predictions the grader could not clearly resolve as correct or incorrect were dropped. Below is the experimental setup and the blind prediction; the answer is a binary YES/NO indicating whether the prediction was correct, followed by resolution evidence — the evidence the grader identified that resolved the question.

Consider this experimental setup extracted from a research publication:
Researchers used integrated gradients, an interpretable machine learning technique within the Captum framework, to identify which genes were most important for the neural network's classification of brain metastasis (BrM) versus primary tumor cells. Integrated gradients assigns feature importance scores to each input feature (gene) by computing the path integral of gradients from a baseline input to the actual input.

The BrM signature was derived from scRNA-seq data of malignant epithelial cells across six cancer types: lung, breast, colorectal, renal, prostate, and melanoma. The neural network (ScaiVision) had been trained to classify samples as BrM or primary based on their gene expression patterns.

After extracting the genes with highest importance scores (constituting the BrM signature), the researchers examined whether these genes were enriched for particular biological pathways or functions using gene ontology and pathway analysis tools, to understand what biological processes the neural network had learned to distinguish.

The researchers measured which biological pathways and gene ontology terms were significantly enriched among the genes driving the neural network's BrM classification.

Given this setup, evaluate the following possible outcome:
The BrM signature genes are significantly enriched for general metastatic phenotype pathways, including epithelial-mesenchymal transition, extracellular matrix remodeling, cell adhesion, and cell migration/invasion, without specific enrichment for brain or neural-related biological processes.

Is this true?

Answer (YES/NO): NO